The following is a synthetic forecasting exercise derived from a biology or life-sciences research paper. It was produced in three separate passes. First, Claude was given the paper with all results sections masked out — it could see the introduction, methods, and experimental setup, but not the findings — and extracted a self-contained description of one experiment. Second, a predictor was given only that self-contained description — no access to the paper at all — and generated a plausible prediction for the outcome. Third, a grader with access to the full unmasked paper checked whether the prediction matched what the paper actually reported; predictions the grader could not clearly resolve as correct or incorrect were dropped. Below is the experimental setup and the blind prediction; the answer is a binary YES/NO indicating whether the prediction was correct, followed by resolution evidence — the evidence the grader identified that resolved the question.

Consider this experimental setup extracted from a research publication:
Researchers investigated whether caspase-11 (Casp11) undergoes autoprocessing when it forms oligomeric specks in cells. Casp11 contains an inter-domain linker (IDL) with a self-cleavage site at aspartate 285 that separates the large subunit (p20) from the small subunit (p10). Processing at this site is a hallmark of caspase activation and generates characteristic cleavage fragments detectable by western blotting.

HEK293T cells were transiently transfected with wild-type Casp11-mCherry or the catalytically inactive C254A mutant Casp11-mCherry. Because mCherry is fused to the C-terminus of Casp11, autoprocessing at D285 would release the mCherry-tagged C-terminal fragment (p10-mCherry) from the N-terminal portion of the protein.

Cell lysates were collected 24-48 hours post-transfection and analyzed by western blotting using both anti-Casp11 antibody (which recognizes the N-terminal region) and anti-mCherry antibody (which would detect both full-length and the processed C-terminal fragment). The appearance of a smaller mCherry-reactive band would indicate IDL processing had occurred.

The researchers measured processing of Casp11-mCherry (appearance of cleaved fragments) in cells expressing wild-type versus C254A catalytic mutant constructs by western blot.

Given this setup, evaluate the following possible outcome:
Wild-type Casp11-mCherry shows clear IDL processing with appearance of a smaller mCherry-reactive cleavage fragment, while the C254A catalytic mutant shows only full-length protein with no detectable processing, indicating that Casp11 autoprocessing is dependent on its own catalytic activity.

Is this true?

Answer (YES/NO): YES